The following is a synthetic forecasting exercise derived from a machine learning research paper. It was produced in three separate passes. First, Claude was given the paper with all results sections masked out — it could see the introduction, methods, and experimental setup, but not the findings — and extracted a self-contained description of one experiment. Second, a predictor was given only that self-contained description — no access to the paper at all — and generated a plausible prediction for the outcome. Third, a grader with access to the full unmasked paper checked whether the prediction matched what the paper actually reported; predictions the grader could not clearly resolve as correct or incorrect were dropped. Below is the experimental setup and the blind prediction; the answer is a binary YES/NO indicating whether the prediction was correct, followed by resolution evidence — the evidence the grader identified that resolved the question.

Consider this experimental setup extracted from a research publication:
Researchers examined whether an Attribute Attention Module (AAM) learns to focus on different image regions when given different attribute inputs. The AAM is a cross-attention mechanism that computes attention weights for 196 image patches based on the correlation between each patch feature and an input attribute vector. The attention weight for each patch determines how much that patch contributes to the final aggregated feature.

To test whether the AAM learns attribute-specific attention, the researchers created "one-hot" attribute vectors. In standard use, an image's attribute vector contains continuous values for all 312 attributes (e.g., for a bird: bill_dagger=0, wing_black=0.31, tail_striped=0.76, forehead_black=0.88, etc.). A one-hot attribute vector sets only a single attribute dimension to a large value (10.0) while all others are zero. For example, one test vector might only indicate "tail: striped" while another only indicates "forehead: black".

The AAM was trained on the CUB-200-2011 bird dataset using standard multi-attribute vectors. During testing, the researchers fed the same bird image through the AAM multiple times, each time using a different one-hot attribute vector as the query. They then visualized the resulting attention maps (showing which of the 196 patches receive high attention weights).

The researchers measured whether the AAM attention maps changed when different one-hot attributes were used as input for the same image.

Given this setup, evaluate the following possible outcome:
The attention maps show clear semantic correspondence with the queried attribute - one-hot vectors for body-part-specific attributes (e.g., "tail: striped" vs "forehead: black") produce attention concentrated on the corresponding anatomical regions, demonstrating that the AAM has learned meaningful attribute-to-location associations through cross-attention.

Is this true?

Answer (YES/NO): YES